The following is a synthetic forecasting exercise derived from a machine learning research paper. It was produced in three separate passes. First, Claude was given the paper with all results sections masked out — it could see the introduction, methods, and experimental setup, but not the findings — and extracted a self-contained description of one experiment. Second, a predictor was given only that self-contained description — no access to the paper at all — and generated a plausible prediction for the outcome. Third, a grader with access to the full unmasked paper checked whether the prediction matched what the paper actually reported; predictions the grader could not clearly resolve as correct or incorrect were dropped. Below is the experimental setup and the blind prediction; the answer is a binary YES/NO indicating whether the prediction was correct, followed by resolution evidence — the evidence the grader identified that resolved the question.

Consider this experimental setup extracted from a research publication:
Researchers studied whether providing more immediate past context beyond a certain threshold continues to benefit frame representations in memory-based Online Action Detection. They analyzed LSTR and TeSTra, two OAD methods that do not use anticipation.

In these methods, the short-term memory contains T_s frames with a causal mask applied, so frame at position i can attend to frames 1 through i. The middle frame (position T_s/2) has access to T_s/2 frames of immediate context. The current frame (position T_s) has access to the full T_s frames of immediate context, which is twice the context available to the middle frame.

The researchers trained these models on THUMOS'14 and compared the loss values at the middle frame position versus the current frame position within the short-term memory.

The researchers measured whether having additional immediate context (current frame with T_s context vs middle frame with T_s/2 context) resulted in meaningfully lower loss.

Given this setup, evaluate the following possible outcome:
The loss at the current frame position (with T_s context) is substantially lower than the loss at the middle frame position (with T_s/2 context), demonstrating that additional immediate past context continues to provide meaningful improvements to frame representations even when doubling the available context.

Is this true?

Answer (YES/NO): NO